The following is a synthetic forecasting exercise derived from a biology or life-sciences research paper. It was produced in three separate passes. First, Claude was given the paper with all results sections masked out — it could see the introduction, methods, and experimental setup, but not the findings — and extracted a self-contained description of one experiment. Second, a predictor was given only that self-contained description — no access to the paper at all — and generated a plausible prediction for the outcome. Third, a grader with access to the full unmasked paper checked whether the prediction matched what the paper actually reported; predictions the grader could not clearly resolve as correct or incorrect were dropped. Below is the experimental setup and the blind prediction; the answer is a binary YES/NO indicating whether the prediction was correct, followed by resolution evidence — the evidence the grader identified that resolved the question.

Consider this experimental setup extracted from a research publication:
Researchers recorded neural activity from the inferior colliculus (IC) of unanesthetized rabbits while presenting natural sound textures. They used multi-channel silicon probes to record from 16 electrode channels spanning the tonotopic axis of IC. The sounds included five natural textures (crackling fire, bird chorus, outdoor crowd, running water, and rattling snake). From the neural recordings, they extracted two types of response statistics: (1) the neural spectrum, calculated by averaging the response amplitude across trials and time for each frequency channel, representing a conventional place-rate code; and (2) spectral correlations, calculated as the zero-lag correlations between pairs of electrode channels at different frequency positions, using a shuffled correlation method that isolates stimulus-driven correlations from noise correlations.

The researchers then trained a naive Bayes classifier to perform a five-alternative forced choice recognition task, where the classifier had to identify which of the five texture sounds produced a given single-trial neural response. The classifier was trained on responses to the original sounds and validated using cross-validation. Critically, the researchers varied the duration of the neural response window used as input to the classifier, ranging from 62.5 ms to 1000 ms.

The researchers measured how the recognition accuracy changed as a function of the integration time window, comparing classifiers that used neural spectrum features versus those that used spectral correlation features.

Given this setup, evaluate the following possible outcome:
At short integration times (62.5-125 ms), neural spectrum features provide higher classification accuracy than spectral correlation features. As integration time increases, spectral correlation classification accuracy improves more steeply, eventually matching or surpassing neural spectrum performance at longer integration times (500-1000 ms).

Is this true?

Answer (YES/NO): NO